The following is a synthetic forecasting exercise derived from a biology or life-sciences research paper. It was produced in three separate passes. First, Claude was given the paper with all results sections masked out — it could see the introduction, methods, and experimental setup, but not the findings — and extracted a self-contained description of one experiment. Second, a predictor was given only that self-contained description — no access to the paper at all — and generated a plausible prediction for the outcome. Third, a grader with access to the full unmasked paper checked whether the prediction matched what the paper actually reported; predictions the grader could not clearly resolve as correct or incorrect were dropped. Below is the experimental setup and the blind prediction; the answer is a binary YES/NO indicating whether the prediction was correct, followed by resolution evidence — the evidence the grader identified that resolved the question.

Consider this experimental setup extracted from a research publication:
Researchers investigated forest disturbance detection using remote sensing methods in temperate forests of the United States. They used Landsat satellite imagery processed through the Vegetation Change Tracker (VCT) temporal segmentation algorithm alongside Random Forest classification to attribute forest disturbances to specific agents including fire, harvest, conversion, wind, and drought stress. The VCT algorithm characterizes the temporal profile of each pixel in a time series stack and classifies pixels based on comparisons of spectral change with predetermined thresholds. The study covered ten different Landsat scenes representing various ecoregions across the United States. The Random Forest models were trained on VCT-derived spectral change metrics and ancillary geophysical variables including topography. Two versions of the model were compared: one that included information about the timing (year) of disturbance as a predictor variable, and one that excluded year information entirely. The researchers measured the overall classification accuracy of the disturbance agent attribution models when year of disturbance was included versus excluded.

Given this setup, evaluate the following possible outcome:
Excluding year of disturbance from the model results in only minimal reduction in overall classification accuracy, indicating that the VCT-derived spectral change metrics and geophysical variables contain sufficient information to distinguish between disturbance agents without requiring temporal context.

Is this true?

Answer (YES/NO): NO